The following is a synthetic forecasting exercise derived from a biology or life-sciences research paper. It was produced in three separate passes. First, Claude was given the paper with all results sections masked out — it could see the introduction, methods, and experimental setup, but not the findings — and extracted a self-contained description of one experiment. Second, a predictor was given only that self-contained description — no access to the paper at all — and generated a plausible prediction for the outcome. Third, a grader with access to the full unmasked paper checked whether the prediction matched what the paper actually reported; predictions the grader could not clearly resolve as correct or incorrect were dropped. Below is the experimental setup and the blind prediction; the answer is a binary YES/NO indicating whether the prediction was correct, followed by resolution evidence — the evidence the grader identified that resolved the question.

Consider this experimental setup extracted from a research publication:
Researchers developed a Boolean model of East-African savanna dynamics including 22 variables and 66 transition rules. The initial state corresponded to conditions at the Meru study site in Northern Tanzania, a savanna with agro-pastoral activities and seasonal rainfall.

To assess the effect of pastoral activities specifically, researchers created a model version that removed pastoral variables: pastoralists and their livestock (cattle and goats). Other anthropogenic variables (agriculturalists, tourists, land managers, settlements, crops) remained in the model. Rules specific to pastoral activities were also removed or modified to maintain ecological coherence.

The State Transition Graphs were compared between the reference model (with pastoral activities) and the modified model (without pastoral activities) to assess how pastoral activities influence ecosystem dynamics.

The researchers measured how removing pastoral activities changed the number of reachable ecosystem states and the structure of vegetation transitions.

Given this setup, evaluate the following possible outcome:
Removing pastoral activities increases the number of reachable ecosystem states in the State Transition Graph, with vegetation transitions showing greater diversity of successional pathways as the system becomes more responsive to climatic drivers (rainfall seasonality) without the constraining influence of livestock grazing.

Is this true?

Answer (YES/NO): NO